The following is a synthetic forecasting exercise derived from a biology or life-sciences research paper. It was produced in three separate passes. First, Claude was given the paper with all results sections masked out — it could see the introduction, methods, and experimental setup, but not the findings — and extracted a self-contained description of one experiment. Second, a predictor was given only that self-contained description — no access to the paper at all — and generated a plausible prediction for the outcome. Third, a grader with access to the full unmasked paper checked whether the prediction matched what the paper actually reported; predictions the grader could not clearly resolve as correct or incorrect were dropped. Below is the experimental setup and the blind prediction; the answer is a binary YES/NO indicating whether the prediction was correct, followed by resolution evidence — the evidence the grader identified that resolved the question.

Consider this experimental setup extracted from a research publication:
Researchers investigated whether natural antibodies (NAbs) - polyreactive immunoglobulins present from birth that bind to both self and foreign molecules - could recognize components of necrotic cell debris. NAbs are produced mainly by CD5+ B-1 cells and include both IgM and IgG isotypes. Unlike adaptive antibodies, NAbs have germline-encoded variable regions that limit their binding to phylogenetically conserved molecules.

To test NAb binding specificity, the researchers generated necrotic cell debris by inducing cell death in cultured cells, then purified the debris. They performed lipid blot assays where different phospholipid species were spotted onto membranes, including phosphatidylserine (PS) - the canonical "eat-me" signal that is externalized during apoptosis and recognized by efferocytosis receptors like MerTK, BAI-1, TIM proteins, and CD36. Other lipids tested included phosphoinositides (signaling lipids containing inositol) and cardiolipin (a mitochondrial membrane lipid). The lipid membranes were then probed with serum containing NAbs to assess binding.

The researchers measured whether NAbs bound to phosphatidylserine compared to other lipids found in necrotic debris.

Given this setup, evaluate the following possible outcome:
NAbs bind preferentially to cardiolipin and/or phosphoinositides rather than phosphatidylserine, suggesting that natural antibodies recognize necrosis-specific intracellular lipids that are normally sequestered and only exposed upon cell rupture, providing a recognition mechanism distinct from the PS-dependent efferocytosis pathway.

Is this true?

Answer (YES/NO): YES